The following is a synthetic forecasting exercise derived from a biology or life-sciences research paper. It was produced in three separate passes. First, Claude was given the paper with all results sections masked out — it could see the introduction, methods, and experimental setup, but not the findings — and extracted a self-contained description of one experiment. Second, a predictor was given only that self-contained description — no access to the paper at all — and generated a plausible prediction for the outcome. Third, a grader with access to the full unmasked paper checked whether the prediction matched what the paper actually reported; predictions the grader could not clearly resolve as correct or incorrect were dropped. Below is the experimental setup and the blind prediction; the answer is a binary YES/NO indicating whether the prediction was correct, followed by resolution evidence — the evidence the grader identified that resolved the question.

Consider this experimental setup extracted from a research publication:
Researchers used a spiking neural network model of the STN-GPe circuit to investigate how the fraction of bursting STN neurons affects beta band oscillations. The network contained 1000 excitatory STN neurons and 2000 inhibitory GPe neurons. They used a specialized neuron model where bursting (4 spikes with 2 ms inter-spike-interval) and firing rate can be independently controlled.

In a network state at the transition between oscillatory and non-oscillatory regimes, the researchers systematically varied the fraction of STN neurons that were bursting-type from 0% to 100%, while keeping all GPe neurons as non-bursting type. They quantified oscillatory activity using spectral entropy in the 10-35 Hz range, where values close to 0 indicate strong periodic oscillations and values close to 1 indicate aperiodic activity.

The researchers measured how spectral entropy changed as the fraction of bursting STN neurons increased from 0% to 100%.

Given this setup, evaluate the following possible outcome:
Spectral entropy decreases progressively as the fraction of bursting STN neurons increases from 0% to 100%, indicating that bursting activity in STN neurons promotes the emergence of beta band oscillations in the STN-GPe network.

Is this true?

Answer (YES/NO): NO